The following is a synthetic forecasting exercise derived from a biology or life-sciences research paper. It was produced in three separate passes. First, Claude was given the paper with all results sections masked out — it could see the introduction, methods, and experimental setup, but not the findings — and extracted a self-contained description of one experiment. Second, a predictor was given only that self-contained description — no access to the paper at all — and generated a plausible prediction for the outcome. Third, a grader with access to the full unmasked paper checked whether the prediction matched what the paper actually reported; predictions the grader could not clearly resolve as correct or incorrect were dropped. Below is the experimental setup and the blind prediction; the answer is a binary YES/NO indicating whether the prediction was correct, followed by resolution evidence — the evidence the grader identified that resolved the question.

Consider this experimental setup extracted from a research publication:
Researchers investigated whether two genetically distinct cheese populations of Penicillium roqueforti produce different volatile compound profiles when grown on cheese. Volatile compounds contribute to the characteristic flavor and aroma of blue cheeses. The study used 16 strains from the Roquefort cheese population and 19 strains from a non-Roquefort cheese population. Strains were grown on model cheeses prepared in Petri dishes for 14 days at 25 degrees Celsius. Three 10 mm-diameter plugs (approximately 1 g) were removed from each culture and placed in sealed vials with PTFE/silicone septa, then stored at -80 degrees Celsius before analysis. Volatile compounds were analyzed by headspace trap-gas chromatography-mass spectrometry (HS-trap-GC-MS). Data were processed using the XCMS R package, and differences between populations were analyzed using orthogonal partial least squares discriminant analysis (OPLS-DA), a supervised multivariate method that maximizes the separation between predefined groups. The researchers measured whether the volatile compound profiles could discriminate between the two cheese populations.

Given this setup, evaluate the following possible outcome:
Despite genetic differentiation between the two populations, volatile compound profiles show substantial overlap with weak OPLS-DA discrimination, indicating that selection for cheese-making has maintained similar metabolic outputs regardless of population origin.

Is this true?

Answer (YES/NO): NO